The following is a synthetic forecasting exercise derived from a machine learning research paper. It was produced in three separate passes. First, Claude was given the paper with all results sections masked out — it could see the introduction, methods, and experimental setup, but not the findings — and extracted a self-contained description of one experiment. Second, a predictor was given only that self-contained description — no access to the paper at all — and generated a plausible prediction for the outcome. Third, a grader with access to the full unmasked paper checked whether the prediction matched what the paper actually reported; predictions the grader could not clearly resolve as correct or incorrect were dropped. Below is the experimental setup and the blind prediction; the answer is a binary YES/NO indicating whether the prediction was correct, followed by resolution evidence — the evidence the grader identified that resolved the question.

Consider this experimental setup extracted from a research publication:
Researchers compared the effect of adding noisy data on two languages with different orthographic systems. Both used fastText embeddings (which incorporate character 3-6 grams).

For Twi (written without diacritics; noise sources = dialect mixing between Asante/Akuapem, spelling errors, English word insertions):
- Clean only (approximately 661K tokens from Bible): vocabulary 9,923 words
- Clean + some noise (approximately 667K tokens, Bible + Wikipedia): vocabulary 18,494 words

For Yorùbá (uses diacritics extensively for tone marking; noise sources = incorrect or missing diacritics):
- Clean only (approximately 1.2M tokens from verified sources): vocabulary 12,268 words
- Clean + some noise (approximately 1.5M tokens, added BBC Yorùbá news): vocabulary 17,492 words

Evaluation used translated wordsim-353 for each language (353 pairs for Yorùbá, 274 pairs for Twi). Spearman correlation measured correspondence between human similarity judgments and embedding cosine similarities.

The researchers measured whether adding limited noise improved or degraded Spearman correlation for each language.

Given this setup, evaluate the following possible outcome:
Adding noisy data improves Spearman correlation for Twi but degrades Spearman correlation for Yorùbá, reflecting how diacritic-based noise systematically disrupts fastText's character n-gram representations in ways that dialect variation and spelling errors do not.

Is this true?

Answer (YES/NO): YES